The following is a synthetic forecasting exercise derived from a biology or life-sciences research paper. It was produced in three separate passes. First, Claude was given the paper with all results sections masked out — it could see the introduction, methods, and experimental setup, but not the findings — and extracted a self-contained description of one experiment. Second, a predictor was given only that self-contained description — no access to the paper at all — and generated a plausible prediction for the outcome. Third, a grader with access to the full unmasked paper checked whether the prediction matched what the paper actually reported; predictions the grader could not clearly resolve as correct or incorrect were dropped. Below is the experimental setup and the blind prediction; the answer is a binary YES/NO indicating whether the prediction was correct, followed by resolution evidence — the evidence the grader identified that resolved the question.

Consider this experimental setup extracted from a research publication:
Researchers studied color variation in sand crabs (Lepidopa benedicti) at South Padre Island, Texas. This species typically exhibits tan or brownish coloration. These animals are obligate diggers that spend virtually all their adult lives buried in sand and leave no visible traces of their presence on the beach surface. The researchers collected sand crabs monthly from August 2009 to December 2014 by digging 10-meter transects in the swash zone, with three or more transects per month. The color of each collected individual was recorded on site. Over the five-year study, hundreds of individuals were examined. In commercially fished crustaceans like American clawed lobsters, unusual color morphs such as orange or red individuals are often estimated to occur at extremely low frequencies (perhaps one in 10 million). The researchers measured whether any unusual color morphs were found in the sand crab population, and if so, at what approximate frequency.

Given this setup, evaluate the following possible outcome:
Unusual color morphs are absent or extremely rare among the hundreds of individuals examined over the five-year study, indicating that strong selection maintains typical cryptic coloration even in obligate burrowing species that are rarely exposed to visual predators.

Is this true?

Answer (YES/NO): NO